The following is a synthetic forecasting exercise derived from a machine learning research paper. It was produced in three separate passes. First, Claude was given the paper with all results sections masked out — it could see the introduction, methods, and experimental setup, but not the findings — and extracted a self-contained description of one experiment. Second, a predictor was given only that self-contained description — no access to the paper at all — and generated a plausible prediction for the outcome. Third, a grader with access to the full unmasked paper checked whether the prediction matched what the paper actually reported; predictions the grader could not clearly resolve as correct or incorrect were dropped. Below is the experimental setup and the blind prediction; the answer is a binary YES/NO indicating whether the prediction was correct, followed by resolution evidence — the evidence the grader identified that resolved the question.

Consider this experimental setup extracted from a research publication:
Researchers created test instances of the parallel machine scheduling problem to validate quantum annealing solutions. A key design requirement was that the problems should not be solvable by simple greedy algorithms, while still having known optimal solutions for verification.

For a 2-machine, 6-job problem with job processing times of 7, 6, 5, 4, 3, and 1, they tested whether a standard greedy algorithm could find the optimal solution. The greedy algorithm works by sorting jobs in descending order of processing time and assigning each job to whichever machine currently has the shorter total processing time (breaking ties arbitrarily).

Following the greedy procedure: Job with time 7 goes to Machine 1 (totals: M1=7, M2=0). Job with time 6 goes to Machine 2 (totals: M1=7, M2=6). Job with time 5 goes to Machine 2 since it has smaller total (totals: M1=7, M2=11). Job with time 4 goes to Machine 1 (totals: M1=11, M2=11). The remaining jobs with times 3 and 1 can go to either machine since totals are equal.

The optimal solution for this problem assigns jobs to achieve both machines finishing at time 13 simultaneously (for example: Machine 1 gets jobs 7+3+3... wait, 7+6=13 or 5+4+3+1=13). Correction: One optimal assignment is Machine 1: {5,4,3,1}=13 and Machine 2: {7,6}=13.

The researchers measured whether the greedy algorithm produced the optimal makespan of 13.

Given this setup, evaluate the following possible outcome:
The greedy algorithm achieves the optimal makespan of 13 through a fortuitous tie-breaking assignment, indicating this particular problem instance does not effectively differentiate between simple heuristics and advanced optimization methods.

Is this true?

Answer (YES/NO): NO